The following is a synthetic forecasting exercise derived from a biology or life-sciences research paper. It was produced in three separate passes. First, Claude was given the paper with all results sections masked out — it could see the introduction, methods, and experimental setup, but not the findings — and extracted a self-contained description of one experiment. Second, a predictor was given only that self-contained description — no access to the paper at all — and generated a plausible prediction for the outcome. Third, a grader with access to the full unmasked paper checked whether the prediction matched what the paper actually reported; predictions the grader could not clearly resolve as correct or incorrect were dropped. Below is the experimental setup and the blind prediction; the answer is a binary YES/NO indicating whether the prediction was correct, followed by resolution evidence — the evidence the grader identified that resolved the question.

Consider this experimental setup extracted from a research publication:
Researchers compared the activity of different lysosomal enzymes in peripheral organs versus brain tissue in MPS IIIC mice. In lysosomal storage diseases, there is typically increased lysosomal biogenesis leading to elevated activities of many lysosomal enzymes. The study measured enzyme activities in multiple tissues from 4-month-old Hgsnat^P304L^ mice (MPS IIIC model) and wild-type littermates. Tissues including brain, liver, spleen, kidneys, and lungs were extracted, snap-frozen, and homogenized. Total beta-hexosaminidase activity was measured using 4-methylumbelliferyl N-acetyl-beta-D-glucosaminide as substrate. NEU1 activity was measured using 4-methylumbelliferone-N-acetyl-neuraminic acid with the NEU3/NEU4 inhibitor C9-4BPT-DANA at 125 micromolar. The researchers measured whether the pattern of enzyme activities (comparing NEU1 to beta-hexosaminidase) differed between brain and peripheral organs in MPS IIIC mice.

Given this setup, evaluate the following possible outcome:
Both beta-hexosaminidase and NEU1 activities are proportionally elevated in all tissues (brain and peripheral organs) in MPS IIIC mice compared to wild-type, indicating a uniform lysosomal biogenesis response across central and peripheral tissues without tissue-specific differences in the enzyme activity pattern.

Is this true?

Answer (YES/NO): NO